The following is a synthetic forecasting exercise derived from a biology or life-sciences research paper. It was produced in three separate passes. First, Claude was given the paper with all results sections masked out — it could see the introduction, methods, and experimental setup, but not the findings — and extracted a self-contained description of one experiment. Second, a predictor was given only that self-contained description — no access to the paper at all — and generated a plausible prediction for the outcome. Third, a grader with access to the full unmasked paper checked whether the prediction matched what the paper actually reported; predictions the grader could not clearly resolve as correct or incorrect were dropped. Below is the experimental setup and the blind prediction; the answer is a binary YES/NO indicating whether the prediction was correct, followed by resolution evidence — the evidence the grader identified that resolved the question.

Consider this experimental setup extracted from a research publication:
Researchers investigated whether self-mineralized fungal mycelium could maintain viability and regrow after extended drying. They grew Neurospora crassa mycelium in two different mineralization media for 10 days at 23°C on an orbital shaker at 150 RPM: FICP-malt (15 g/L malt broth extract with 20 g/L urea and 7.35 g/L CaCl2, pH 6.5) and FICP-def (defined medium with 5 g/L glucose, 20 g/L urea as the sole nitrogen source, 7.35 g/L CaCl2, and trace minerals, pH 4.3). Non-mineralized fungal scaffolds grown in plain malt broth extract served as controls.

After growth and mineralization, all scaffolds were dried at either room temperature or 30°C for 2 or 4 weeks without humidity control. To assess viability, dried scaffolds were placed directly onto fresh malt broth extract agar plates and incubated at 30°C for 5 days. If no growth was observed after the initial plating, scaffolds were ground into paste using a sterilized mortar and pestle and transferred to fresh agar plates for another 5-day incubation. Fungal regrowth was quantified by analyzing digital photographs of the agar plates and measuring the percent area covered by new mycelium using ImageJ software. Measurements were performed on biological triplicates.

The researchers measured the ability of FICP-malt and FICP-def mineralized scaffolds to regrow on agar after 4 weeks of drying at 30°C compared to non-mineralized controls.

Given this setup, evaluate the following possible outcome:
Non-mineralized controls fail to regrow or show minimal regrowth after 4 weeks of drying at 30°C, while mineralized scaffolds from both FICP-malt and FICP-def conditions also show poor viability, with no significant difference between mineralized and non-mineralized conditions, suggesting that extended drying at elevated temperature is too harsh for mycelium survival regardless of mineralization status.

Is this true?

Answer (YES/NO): NO